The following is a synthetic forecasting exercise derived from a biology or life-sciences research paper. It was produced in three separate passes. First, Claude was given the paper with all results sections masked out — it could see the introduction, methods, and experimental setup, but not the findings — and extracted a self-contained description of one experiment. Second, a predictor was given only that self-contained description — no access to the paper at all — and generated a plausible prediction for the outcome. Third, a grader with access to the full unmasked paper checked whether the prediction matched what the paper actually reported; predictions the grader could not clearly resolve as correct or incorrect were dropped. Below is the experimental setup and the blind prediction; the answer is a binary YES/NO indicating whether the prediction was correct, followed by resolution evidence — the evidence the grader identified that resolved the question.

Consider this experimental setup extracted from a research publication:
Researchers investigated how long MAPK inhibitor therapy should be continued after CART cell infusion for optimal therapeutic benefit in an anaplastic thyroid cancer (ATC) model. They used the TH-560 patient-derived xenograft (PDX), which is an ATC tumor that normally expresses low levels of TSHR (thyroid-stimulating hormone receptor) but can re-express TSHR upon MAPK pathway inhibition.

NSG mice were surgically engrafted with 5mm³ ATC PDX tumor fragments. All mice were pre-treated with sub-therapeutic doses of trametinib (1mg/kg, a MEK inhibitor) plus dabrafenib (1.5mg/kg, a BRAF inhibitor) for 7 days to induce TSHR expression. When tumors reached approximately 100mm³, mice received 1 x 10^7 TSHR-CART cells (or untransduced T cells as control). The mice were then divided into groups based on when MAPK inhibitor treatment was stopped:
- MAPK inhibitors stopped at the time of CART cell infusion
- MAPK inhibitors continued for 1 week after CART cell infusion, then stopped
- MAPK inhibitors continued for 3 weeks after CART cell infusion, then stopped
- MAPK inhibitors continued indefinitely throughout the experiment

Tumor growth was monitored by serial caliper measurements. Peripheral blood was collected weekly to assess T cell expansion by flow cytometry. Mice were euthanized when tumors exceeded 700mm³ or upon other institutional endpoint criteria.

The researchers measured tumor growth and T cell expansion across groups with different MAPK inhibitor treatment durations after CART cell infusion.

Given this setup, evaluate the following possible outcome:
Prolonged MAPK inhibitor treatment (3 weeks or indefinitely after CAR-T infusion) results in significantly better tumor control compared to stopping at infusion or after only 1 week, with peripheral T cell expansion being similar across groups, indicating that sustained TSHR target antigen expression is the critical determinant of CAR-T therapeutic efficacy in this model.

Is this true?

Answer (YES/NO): NO